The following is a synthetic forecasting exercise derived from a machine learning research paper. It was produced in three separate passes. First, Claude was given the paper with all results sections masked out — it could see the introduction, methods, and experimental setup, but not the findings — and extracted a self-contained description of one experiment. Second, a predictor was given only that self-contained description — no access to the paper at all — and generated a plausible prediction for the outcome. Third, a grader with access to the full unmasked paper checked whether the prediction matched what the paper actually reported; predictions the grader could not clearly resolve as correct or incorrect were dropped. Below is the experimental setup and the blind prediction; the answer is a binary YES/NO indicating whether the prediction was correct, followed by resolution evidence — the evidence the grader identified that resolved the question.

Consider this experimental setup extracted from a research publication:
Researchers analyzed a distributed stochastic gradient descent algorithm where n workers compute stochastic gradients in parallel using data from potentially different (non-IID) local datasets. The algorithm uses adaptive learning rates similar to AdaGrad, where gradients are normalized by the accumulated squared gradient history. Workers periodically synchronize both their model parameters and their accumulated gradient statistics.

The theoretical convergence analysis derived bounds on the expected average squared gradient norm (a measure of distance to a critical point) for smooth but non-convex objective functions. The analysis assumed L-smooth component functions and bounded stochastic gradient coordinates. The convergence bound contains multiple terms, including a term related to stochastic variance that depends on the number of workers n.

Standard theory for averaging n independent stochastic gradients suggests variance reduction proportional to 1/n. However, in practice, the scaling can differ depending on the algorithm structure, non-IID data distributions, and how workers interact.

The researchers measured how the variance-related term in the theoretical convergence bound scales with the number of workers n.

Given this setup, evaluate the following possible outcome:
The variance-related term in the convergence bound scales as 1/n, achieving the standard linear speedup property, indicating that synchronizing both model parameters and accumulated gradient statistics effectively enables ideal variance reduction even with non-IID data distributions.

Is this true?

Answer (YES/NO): YES